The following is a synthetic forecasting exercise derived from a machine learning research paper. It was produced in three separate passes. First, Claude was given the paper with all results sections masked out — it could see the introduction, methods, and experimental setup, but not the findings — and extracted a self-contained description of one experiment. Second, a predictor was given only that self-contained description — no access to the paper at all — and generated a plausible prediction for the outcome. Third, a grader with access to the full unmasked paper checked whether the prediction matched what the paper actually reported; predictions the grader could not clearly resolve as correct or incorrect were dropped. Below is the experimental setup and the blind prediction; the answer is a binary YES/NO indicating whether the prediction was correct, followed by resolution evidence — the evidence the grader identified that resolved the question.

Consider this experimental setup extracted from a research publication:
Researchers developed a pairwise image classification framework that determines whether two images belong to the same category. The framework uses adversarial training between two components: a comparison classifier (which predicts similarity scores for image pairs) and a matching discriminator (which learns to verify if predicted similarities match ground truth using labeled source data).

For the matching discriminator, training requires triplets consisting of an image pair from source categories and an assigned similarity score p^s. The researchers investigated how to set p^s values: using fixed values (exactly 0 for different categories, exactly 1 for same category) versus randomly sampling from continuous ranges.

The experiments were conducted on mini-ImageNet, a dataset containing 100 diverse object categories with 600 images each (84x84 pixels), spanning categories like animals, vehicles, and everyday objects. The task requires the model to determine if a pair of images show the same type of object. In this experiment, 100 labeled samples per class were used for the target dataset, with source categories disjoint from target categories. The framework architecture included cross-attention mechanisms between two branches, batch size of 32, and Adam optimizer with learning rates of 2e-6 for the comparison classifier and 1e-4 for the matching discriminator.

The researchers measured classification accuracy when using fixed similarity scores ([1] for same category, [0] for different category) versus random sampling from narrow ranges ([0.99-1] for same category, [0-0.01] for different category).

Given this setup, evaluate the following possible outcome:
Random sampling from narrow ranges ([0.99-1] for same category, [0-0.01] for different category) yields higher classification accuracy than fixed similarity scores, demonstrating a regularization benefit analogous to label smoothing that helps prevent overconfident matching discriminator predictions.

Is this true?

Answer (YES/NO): NO